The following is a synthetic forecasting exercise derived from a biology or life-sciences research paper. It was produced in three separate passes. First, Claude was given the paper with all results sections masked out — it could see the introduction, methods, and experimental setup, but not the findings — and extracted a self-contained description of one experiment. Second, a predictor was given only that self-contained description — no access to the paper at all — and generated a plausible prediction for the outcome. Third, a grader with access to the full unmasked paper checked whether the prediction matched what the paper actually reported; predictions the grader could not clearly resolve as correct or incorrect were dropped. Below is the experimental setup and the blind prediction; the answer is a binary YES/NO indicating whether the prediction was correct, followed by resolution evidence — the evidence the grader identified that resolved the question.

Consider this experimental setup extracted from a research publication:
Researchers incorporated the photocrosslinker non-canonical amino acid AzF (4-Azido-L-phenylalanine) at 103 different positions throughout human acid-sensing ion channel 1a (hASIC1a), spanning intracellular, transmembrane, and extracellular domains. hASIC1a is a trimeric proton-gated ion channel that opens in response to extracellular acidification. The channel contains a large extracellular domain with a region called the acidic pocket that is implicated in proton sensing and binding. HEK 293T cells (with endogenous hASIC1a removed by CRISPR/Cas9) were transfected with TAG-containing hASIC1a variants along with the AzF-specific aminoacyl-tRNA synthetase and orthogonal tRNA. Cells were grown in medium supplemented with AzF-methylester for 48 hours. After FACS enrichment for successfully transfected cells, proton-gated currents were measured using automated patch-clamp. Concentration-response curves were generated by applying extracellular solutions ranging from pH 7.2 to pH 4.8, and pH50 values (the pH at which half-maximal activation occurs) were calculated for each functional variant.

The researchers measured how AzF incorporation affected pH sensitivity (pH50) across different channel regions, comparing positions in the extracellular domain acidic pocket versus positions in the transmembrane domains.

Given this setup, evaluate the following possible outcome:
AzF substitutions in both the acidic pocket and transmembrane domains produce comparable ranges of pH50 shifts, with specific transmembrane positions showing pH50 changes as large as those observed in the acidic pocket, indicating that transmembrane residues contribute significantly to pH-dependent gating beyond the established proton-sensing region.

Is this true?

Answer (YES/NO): NO